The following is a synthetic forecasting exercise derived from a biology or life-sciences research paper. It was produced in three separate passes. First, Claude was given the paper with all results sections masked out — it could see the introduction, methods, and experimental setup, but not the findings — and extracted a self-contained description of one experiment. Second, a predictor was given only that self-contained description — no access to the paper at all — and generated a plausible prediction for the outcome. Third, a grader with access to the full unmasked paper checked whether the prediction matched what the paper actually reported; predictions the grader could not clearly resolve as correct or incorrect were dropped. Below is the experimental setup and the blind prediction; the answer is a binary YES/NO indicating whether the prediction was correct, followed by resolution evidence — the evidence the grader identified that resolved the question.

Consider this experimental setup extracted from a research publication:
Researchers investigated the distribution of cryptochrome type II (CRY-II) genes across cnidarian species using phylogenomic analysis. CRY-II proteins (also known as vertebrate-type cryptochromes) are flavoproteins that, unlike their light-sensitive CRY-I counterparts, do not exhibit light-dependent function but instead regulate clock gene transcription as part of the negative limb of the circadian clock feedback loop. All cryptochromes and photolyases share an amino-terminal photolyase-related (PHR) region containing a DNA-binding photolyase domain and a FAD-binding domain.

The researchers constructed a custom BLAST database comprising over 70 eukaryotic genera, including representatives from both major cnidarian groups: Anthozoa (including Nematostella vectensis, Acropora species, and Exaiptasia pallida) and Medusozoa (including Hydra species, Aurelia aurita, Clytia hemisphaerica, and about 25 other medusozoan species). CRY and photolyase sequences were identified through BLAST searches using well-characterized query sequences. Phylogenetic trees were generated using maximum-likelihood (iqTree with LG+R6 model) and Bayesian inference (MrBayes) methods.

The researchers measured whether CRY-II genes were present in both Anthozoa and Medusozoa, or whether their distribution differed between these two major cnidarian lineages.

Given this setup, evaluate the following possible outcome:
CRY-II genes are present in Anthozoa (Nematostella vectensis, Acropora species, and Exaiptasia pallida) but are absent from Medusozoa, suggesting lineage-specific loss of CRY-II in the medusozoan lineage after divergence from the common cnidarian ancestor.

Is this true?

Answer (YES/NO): YES